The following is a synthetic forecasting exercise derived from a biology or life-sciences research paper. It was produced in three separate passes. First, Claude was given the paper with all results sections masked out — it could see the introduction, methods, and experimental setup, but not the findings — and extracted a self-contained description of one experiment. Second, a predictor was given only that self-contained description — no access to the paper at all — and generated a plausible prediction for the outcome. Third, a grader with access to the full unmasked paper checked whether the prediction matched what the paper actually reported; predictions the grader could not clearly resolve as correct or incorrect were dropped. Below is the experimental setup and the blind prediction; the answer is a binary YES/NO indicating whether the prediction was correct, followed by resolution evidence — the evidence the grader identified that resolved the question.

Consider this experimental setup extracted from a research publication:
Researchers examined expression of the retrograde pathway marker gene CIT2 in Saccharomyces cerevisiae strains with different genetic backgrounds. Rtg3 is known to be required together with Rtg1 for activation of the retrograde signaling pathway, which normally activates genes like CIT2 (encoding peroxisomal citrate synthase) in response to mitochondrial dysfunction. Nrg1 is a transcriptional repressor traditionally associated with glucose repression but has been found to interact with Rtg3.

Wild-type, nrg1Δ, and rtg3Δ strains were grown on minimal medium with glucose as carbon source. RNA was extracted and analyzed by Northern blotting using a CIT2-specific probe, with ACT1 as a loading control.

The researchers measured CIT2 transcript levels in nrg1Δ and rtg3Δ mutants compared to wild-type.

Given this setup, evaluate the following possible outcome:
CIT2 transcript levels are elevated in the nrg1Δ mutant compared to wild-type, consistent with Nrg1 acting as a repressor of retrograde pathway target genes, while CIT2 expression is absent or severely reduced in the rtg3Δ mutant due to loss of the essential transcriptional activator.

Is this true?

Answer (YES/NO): NO